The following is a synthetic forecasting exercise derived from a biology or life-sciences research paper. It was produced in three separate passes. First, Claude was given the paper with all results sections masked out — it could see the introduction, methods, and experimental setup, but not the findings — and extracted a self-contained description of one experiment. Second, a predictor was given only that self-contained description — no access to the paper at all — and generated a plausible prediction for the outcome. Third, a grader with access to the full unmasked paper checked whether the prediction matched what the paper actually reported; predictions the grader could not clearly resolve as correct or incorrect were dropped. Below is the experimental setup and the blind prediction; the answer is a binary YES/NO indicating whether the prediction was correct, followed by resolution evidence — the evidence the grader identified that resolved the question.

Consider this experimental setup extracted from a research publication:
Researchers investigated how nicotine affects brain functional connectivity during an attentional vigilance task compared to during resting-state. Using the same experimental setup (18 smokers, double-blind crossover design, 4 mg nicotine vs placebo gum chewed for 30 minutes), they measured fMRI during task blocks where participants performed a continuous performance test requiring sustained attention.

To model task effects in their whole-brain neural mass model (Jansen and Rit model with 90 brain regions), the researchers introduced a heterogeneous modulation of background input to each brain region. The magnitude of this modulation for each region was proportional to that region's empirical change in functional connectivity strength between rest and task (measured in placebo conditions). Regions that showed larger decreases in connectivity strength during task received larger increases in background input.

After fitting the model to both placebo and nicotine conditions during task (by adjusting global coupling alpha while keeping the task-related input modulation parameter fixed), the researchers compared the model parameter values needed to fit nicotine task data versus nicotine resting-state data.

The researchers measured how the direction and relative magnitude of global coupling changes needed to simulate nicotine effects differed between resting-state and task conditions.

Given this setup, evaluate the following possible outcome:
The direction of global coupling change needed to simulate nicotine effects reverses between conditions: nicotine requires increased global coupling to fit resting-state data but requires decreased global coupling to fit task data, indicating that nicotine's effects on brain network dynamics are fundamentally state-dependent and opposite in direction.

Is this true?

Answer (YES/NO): NO